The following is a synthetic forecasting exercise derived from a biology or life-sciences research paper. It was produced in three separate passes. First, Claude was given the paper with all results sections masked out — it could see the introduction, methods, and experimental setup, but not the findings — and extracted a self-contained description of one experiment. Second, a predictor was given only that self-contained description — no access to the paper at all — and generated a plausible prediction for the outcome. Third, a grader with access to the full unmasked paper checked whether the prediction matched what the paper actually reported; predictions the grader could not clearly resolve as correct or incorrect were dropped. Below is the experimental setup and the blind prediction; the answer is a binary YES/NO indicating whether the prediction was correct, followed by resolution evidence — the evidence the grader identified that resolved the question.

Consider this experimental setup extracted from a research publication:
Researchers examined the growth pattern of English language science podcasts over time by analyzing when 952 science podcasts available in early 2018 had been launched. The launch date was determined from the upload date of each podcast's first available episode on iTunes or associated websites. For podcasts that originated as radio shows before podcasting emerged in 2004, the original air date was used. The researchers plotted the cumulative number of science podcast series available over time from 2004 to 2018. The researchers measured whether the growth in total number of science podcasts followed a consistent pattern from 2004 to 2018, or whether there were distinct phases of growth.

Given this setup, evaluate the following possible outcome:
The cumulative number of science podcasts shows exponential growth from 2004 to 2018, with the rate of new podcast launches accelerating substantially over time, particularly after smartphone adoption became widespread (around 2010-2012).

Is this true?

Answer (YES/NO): NO